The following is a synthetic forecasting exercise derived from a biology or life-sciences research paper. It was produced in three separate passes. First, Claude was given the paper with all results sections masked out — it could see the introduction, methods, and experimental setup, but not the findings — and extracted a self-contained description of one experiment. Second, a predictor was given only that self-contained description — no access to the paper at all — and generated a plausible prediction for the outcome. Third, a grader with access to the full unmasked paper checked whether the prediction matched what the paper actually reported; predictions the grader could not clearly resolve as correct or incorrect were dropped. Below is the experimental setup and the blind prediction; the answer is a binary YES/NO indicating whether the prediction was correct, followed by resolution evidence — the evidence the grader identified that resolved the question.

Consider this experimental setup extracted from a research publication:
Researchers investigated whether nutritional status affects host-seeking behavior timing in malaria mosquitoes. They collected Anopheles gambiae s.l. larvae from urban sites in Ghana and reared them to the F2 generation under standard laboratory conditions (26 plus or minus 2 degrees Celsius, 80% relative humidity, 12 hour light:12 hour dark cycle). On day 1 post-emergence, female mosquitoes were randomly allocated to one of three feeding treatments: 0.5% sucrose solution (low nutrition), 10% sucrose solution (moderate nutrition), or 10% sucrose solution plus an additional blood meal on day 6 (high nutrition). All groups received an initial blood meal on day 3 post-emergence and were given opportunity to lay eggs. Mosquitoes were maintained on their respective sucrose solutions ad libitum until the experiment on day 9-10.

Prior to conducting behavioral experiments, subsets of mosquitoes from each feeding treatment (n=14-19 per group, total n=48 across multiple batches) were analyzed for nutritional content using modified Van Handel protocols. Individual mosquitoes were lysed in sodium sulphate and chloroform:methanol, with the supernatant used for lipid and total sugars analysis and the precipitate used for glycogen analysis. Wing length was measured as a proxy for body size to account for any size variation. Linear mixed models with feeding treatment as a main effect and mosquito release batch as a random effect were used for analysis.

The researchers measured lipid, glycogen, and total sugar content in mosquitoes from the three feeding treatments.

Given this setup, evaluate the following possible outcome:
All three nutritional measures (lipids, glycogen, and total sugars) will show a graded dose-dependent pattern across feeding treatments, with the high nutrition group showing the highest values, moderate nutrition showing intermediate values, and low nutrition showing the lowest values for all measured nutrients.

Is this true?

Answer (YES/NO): NO